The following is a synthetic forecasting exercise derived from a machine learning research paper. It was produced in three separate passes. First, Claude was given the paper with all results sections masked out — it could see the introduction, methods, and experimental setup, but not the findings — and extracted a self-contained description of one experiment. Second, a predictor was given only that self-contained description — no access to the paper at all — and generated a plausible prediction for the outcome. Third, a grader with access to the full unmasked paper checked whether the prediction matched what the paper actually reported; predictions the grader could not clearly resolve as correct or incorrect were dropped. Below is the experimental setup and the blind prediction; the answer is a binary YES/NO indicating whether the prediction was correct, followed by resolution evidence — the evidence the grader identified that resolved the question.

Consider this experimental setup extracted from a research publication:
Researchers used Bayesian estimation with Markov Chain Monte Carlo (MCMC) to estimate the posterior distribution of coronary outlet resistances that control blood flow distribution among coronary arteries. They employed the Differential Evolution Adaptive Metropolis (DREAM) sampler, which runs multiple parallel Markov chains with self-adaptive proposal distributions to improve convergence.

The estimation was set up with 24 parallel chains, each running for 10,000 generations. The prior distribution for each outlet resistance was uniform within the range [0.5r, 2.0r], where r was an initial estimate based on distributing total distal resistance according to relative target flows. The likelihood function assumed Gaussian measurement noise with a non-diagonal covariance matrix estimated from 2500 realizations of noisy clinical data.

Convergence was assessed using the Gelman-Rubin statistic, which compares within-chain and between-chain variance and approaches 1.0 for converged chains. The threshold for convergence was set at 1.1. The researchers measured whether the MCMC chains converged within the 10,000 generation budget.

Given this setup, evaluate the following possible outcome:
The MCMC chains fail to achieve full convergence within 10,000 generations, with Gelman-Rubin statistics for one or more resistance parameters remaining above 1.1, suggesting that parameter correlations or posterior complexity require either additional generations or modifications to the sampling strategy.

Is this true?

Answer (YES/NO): NO